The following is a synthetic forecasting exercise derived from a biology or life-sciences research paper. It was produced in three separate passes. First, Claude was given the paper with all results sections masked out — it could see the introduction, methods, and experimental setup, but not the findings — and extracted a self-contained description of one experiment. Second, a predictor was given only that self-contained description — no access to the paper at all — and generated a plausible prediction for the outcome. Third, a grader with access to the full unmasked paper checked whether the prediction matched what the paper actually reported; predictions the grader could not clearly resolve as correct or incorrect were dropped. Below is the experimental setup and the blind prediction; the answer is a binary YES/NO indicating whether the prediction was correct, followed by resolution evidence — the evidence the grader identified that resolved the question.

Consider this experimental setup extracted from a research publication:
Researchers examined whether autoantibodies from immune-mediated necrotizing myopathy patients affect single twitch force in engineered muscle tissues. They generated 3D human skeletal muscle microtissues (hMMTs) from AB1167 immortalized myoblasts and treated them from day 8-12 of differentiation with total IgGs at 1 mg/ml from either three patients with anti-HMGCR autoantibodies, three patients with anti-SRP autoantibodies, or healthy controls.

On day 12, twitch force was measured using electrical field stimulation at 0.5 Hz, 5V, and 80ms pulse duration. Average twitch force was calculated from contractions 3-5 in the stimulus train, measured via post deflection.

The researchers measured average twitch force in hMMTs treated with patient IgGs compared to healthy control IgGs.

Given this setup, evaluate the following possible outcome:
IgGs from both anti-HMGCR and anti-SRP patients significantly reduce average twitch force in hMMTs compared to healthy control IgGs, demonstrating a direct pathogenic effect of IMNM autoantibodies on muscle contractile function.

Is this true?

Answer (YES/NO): NO